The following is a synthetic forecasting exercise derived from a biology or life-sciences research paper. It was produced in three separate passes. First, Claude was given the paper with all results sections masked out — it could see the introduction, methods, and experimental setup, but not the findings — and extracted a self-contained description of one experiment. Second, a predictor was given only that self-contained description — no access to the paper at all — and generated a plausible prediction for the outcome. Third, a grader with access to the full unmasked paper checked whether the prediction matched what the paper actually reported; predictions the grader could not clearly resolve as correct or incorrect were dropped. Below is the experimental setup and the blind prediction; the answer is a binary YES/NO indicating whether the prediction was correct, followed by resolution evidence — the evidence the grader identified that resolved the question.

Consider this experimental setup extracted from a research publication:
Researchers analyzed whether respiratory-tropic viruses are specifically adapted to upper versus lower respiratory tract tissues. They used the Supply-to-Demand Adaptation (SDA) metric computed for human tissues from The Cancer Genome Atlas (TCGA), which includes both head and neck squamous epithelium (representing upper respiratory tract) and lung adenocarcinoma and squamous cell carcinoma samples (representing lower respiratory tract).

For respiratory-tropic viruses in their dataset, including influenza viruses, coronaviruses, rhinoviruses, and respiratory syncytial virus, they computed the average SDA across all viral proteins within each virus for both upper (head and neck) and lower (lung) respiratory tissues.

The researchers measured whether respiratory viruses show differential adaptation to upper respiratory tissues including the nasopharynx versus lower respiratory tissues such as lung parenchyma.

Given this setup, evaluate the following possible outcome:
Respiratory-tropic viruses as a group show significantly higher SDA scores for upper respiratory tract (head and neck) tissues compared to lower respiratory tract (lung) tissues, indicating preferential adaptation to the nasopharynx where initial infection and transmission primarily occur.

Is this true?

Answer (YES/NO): NO